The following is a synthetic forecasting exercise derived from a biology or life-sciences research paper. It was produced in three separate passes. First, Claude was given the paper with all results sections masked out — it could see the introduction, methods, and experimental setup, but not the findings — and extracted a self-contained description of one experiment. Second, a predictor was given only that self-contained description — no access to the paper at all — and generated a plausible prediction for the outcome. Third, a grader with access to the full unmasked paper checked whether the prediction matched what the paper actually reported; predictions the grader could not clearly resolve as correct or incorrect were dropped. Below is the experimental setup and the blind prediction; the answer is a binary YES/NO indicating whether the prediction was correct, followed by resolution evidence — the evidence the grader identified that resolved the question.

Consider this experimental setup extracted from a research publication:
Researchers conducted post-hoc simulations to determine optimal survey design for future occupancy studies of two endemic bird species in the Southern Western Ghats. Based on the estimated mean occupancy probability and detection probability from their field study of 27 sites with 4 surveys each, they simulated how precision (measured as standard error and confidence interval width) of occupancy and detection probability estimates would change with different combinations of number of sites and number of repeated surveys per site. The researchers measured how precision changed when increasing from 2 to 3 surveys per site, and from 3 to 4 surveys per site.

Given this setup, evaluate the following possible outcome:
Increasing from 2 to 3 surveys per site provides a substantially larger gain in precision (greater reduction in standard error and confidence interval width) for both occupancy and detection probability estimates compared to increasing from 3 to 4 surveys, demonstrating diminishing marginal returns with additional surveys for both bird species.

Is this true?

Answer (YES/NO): YES